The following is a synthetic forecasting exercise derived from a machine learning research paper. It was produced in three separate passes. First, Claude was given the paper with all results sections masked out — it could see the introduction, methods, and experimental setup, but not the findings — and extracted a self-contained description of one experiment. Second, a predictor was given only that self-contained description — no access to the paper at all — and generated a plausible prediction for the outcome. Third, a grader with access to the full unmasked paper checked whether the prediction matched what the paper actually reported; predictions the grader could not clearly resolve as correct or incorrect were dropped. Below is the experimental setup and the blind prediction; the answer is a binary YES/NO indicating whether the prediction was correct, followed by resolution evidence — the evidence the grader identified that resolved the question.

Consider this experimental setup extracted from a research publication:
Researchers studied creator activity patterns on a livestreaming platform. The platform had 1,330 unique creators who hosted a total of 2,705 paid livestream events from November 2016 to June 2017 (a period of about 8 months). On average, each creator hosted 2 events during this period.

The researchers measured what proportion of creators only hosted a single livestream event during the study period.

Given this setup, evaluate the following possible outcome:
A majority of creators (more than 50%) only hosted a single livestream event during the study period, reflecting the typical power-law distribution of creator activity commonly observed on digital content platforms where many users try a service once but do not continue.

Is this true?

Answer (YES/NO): YES